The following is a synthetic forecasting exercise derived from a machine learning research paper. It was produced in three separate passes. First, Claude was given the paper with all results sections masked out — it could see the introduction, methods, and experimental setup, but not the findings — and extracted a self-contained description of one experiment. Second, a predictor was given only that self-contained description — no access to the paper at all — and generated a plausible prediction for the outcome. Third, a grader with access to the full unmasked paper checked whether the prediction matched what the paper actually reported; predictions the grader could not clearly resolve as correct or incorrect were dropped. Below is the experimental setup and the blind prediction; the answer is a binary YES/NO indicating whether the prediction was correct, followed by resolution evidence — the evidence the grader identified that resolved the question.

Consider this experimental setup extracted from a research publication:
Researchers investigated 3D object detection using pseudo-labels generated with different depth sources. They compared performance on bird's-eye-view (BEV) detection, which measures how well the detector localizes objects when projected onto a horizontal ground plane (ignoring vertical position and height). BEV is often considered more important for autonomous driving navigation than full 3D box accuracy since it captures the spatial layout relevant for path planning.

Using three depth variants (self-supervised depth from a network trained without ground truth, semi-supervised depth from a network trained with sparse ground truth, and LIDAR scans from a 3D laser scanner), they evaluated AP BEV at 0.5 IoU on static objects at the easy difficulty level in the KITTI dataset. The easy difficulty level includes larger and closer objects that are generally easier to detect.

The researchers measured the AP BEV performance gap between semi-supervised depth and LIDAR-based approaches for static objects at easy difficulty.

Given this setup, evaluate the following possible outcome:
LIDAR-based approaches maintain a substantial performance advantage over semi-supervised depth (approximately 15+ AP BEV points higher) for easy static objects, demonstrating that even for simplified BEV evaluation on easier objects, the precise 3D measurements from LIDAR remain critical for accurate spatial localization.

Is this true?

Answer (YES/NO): NO